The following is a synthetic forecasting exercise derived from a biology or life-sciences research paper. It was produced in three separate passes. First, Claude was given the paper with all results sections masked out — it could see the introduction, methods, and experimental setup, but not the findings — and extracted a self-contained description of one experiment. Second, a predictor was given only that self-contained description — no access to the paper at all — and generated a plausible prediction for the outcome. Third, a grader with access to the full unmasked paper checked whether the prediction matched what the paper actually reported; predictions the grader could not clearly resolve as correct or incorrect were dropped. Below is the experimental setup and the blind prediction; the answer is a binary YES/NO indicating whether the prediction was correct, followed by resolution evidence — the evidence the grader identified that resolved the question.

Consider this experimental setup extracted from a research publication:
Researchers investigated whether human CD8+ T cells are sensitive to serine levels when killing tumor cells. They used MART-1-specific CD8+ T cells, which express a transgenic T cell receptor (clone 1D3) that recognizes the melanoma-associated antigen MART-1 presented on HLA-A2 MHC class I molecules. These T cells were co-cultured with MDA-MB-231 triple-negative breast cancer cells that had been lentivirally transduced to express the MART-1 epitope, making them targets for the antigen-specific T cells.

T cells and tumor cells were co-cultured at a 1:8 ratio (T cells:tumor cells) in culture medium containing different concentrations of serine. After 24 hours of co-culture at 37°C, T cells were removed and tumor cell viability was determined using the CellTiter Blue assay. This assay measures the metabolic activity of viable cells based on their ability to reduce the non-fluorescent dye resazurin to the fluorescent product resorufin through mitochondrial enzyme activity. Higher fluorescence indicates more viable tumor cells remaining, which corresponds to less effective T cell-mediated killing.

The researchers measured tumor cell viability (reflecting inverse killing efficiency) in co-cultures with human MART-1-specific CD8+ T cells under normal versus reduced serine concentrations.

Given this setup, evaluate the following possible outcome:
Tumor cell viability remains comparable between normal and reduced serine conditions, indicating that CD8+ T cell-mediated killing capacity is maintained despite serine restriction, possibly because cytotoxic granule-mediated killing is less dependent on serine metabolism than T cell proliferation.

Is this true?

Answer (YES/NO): NO